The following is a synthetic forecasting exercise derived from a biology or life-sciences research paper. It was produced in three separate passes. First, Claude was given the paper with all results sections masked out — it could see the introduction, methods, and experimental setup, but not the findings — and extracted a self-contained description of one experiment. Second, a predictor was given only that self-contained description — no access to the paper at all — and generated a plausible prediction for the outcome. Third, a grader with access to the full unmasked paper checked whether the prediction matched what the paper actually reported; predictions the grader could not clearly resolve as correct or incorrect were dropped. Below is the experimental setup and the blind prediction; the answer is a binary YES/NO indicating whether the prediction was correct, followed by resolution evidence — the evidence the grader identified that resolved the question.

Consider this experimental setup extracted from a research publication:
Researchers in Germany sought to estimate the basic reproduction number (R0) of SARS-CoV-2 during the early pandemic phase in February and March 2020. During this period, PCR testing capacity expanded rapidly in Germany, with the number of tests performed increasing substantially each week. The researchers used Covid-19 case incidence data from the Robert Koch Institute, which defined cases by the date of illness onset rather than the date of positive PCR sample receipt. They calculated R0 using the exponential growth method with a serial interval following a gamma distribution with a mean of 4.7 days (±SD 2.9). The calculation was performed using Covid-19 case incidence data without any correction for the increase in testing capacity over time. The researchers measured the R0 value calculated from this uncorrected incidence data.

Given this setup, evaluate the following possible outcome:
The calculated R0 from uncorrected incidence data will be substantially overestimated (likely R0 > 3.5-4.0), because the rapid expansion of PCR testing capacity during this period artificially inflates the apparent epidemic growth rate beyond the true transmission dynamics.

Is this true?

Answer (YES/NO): NO